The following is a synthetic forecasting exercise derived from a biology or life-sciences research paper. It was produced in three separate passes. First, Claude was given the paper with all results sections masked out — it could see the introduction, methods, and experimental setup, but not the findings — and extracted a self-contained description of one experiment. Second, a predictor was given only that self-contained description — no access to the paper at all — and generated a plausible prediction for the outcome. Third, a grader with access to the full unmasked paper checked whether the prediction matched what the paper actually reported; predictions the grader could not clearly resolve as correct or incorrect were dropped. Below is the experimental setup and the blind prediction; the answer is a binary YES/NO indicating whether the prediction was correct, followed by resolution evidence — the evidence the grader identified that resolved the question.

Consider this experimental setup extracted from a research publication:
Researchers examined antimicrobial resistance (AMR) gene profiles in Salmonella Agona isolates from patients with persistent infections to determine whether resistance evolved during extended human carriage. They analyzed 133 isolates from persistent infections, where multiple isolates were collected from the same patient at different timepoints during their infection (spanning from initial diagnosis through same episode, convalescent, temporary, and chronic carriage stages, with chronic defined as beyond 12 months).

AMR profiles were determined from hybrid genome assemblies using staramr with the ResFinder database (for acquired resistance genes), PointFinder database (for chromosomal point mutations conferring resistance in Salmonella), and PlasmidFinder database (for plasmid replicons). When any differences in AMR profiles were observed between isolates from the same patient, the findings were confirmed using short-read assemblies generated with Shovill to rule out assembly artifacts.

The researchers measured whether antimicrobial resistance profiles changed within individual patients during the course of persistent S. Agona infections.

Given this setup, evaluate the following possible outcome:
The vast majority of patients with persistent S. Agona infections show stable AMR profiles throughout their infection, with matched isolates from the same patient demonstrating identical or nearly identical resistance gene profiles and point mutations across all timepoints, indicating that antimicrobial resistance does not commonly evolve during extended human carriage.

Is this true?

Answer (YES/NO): YES